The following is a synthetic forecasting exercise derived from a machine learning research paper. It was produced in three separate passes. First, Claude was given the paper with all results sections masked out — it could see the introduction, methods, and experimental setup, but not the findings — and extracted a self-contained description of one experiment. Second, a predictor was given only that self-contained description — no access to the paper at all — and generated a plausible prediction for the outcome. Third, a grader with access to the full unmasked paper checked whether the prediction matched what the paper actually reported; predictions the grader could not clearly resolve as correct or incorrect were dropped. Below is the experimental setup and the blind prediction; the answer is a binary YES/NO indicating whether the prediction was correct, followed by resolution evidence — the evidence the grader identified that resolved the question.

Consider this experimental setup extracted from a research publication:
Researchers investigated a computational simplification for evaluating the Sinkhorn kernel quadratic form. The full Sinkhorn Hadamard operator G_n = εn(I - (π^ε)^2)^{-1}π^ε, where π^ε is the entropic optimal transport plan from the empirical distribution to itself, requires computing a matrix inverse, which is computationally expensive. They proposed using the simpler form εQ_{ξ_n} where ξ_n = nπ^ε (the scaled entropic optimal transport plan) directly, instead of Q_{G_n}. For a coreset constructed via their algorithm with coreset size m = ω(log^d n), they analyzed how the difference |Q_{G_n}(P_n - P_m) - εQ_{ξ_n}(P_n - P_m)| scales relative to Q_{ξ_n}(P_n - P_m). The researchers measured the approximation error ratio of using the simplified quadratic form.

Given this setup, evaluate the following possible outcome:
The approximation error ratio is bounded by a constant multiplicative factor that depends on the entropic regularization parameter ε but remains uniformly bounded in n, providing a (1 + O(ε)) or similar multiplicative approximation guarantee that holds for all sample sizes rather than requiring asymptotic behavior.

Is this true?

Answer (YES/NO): NO